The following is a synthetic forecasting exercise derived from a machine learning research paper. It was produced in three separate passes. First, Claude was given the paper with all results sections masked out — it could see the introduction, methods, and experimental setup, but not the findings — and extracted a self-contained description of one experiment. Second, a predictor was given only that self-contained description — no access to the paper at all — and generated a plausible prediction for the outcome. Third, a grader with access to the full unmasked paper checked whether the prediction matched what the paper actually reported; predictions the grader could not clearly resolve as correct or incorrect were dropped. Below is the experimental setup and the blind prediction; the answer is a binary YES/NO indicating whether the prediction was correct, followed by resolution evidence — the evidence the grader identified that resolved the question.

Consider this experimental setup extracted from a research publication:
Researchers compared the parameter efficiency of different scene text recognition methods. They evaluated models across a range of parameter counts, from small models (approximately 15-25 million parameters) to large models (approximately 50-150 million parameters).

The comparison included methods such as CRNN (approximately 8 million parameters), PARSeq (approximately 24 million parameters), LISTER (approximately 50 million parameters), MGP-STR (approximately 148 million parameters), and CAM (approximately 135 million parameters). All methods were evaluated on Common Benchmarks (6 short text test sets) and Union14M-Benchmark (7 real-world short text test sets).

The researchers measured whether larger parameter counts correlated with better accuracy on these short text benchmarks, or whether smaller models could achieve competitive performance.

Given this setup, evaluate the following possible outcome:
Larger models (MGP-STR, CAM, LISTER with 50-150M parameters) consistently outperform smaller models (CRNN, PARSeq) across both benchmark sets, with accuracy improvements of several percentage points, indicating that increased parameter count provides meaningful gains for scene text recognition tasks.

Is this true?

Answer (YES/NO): NO